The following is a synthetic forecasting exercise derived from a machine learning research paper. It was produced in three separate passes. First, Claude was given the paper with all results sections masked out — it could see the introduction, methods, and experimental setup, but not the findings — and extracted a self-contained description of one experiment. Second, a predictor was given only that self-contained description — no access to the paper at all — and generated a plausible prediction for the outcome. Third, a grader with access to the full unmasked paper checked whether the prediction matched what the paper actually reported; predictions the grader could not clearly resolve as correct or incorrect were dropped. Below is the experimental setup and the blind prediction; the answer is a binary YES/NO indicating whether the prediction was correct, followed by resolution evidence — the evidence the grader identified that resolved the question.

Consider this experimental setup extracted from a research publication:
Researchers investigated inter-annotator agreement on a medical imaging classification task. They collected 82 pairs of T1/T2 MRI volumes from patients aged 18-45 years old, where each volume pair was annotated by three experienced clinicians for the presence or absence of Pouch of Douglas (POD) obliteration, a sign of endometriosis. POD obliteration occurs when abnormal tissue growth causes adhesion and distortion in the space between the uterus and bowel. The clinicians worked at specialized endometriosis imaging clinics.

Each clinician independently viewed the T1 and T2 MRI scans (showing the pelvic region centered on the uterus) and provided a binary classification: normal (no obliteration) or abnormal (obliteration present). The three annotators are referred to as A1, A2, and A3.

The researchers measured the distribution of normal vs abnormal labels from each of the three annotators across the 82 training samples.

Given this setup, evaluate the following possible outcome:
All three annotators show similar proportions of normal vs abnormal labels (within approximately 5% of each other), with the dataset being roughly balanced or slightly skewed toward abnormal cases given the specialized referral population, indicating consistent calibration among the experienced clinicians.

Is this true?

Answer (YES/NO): NO